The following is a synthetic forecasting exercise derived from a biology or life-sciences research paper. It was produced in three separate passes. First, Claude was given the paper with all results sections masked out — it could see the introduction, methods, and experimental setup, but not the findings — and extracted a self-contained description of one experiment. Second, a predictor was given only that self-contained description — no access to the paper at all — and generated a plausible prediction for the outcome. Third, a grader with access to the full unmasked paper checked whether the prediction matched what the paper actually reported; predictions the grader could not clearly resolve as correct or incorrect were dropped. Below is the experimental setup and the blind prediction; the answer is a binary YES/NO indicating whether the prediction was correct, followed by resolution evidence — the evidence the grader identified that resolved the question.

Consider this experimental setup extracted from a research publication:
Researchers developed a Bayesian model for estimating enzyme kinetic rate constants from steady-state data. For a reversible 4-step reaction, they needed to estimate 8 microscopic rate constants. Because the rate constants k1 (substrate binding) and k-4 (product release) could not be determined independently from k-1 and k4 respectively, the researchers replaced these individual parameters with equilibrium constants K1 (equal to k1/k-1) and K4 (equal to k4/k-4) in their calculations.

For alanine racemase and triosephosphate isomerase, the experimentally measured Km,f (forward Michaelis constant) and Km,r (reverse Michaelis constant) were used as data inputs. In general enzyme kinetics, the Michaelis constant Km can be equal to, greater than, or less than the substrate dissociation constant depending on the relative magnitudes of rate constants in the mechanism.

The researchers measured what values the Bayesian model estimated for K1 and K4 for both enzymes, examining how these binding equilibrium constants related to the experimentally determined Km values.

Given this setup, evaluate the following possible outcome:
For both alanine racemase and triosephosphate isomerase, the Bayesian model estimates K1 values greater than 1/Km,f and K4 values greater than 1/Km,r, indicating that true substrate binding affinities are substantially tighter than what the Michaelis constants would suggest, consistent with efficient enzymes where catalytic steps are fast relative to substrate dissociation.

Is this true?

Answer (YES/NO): NO